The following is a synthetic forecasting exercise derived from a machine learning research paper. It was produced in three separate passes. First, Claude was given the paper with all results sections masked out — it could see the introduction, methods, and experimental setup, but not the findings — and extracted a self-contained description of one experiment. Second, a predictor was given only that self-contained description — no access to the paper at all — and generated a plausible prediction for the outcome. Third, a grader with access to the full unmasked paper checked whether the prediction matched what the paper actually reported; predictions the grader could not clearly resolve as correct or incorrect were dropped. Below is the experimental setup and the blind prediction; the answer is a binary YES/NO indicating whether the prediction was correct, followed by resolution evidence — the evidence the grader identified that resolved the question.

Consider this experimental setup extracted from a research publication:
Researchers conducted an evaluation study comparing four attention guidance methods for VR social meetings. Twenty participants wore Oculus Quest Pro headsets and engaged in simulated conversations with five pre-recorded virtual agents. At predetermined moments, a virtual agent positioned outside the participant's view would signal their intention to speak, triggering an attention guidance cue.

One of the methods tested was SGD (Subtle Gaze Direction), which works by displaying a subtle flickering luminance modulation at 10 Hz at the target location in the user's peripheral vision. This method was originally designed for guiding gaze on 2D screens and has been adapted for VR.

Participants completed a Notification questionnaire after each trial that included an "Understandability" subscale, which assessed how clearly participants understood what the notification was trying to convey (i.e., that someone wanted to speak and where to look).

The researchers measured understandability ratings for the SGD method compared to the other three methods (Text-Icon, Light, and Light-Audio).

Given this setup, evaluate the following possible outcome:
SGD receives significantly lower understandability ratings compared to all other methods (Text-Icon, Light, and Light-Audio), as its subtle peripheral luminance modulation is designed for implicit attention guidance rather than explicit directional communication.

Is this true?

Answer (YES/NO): YES